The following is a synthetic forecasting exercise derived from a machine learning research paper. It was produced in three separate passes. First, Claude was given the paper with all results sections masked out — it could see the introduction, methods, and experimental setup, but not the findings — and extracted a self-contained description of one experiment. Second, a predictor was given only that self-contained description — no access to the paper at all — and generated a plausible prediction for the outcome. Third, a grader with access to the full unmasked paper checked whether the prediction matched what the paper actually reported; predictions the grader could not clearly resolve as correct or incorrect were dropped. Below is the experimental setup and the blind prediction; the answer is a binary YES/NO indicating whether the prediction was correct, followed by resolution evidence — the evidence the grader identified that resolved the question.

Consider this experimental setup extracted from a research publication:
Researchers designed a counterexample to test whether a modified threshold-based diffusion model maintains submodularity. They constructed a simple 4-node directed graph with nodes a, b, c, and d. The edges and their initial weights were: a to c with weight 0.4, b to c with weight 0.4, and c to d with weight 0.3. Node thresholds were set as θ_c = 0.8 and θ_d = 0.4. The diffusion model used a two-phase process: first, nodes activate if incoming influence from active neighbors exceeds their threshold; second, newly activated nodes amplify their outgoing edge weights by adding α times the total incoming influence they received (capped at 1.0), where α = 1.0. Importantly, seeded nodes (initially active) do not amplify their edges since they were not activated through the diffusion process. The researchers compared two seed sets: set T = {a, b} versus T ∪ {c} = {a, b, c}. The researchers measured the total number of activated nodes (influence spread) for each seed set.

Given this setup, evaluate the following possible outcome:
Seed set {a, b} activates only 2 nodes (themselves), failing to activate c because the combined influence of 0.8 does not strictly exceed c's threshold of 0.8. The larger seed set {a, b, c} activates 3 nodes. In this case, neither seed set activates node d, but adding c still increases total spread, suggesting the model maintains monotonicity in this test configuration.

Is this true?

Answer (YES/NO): NO